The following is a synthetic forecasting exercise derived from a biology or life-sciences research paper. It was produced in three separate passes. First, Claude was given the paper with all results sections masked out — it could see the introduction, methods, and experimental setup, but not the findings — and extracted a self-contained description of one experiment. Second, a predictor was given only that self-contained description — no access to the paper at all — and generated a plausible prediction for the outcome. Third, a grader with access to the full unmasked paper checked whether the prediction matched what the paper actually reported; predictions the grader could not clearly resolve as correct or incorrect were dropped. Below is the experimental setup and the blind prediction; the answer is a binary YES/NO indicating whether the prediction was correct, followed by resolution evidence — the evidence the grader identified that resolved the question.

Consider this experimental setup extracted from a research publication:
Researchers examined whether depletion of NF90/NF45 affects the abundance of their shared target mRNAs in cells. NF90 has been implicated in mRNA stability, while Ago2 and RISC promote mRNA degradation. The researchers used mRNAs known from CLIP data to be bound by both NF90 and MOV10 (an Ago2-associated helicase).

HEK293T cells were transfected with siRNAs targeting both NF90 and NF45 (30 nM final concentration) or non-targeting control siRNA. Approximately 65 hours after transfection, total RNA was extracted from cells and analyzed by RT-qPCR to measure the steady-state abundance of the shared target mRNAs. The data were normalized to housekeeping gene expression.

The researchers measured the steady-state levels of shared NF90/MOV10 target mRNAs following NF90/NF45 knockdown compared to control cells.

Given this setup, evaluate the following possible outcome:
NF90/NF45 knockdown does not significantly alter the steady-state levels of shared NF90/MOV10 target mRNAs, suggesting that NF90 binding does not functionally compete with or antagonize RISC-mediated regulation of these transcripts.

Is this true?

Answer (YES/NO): NO